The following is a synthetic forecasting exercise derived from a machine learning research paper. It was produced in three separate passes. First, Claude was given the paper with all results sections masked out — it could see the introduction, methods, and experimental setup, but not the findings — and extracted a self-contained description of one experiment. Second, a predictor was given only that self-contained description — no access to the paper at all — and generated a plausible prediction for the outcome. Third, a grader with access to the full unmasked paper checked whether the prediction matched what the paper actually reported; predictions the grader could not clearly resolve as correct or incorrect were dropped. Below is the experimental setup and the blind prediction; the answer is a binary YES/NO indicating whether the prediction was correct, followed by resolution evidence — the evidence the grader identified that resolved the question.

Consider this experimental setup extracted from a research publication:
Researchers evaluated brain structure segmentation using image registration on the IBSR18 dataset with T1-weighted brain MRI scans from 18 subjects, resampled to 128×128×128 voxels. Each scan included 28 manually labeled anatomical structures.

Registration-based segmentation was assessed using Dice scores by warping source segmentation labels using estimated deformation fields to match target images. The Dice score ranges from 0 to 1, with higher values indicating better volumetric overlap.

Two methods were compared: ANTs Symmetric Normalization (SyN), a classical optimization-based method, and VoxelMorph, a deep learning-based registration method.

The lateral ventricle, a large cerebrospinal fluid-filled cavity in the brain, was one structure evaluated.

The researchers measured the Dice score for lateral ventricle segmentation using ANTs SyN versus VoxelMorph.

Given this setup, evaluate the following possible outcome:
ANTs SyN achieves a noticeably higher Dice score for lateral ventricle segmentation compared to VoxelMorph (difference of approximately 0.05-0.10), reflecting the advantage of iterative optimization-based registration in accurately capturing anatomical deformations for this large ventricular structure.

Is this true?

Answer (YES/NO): NO